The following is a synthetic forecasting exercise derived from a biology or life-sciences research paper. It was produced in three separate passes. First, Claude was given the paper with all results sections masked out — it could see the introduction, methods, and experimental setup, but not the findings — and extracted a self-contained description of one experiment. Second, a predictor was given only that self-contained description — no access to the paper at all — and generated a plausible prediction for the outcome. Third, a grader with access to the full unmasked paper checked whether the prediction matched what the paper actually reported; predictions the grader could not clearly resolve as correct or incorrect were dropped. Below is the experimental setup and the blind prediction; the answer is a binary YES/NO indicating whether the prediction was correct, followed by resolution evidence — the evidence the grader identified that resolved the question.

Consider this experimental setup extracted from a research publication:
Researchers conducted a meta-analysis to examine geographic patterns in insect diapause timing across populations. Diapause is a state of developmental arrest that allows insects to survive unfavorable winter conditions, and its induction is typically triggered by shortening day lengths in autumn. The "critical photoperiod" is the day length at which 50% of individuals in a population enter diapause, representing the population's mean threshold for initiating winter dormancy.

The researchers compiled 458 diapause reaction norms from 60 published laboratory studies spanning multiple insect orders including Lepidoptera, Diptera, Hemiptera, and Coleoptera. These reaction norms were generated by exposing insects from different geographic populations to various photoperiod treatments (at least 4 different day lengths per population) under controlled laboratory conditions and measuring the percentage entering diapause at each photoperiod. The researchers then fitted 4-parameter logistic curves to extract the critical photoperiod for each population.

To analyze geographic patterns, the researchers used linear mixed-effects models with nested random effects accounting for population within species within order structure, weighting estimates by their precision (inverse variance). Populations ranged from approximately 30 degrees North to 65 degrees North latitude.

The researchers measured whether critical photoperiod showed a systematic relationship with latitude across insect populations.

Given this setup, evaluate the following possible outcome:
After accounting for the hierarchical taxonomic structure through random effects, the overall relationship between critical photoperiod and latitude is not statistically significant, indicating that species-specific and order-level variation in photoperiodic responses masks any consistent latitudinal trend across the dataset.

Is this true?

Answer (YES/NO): NO